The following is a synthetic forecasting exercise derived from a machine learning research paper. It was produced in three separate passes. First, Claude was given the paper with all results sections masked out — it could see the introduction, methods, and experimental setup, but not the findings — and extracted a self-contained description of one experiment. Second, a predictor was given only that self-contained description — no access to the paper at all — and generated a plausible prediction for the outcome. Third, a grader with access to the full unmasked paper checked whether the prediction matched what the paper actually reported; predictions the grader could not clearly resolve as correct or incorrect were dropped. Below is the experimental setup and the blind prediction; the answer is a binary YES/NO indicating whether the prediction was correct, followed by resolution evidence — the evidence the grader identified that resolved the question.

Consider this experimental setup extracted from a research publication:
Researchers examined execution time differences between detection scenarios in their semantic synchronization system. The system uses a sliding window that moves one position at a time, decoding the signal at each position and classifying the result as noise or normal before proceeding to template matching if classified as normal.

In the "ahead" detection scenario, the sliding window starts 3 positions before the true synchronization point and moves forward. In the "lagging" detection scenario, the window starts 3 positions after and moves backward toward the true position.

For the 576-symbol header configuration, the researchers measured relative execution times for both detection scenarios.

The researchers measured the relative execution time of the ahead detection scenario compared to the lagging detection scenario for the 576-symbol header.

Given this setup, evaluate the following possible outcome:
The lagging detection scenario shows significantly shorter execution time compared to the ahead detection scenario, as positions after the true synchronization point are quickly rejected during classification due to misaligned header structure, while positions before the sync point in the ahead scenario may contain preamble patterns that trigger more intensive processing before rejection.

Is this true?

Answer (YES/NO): NO